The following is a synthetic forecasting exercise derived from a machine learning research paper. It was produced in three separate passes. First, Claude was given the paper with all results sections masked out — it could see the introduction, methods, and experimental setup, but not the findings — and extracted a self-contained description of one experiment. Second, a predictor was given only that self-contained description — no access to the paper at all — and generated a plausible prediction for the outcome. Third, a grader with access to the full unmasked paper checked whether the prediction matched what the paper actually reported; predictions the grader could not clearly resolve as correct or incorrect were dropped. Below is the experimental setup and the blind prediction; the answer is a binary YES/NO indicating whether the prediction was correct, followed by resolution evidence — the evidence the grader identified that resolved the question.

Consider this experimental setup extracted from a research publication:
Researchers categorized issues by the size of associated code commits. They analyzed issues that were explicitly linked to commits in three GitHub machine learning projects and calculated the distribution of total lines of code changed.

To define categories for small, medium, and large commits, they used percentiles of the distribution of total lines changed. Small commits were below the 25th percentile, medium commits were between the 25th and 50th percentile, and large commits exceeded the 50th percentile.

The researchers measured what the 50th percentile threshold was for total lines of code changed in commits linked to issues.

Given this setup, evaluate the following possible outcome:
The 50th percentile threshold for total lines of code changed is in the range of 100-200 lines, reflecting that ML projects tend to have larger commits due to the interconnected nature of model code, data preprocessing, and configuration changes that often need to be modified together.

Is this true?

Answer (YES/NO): YES